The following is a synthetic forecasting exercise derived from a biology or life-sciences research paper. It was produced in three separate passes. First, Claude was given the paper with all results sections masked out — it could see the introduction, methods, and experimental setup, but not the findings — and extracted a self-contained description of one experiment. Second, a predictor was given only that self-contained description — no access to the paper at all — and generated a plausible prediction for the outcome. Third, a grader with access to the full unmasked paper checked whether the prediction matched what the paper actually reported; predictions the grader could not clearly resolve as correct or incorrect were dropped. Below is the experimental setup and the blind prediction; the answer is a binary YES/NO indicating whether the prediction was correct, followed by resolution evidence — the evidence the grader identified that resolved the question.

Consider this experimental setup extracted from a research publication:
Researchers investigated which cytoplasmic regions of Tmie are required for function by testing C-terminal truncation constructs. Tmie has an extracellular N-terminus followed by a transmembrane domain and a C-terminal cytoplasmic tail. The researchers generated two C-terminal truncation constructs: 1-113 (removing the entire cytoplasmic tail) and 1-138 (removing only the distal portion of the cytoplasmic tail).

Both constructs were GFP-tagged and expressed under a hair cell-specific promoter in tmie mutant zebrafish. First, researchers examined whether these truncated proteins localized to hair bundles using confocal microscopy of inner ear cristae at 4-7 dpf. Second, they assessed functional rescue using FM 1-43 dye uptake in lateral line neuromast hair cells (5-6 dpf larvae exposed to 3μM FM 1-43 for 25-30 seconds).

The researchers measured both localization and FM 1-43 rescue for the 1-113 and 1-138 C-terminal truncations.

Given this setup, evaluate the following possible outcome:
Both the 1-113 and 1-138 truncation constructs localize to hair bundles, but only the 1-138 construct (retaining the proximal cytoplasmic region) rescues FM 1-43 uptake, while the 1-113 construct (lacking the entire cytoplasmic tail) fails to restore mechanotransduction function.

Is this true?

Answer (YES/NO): NO